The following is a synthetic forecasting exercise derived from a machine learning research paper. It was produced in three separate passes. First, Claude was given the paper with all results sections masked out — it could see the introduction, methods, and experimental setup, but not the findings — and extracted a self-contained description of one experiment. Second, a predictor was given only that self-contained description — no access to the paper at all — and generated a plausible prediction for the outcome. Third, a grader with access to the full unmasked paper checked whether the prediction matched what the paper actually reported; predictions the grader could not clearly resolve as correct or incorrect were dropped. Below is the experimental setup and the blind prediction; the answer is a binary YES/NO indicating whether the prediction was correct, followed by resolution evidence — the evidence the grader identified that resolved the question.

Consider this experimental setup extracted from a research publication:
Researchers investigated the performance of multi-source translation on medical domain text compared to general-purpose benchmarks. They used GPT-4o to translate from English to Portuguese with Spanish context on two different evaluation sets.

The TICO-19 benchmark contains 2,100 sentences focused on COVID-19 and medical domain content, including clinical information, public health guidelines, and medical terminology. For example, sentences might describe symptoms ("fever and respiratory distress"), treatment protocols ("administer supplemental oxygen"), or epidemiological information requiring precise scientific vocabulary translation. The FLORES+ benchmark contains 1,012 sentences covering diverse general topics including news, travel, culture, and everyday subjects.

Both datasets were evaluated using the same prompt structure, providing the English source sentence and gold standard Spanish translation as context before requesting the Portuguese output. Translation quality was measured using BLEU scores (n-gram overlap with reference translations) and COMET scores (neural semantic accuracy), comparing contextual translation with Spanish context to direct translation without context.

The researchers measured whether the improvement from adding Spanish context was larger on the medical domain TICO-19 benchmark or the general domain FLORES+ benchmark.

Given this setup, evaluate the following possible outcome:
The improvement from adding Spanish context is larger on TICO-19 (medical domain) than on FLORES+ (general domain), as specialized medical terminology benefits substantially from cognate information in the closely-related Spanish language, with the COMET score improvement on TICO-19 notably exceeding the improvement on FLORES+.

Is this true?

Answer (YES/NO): NO